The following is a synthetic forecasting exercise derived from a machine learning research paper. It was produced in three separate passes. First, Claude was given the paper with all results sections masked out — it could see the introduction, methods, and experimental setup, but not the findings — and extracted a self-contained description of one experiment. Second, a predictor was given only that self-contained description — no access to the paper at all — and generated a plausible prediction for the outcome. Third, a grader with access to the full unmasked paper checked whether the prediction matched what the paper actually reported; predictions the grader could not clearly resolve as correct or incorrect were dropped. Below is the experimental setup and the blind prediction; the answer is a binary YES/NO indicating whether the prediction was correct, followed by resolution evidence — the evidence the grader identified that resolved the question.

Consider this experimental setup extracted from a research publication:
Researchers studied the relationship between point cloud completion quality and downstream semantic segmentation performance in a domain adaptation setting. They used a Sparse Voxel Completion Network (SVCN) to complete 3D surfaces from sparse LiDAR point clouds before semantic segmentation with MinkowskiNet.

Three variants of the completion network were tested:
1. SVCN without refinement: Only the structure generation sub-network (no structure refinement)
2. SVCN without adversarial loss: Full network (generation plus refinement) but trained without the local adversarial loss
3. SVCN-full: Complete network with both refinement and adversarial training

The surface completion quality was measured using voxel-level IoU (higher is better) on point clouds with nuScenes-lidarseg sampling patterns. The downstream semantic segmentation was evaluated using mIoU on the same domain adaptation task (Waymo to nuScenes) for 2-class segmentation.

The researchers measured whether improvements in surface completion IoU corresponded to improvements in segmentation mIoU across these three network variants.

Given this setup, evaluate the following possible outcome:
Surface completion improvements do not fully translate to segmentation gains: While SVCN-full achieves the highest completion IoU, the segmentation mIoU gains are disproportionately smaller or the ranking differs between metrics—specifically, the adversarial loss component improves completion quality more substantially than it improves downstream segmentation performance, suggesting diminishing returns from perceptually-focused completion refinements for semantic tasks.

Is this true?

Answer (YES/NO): NO